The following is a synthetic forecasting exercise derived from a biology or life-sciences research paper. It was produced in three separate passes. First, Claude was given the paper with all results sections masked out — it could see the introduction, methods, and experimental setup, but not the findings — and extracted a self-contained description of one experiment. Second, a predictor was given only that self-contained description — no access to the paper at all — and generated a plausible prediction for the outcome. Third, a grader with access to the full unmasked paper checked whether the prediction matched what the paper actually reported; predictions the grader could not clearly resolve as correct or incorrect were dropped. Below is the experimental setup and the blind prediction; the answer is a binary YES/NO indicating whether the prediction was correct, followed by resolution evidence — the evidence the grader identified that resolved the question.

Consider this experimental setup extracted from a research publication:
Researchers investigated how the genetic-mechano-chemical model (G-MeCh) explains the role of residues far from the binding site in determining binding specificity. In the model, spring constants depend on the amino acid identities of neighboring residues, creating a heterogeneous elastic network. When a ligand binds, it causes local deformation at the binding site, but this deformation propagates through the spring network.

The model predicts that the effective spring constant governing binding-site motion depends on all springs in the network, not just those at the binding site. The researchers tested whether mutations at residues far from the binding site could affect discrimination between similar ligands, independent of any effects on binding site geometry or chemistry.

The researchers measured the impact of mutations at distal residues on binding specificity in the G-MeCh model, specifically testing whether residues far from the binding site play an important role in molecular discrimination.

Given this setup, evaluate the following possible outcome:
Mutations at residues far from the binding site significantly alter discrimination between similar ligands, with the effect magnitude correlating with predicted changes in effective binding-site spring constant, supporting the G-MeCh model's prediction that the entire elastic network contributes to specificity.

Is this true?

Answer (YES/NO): YES